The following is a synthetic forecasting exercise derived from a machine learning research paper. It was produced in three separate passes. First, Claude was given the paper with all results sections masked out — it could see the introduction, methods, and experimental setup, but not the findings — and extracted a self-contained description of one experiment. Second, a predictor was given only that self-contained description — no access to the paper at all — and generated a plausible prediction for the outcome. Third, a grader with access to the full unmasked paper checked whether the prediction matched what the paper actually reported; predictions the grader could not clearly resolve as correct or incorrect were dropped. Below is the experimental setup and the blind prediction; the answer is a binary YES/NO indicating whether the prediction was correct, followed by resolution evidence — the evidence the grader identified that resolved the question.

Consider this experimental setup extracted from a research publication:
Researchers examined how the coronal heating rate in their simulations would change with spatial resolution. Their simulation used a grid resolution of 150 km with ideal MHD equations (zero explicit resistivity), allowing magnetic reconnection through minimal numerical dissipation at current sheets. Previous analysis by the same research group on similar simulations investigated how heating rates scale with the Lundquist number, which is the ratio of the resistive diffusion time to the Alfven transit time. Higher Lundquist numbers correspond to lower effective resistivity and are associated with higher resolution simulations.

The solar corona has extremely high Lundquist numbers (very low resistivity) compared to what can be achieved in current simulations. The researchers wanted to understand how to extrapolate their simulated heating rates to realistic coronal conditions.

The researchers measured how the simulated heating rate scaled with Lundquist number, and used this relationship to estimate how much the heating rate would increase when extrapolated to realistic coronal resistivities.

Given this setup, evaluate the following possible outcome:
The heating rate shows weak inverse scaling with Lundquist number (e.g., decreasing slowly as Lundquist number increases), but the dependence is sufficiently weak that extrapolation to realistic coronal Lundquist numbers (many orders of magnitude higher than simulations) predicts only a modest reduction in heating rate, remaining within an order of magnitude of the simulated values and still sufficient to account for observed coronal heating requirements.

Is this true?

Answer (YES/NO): NO